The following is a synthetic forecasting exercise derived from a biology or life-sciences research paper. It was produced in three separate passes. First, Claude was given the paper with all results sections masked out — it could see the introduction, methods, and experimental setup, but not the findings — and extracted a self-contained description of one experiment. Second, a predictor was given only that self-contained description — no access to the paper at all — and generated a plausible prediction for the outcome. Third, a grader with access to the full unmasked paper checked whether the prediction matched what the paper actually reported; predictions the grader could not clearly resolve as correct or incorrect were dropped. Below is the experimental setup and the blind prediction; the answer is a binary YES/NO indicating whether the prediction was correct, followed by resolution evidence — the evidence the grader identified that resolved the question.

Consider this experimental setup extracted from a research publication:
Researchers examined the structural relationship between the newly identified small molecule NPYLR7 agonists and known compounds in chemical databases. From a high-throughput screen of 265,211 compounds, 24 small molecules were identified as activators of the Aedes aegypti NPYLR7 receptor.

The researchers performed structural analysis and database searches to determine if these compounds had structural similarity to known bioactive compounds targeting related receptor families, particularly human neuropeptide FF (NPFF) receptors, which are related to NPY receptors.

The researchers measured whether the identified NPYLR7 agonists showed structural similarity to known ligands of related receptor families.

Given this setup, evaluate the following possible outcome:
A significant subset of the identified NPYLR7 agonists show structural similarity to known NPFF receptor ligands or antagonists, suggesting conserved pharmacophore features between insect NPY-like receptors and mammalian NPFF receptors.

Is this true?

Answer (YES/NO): YES